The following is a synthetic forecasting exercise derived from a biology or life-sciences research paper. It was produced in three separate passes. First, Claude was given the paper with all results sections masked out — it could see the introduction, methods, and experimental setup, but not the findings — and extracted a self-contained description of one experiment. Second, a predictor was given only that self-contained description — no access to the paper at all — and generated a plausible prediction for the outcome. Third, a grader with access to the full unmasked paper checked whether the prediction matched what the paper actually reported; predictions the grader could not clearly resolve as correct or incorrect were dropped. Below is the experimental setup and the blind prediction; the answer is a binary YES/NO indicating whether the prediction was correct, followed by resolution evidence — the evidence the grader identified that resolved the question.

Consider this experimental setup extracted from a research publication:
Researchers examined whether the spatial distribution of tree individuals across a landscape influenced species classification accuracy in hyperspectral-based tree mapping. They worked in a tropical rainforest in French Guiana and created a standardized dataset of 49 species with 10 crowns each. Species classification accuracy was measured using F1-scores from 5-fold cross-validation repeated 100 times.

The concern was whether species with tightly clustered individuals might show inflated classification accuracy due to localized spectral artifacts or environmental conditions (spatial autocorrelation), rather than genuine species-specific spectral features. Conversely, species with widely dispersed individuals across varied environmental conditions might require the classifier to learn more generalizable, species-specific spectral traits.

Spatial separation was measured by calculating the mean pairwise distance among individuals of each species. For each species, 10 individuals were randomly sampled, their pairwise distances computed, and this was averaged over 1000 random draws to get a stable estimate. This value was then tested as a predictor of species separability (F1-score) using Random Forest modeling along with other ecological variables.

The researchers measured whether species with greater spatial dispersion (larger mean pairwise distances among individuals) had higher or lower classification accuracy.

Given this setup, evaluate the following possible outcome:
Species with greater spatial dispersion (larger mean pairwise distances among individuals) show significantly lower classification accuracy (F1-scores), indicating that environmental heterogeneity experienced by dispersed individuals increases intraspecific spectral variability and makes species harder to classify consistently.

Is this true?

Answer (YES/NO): NO